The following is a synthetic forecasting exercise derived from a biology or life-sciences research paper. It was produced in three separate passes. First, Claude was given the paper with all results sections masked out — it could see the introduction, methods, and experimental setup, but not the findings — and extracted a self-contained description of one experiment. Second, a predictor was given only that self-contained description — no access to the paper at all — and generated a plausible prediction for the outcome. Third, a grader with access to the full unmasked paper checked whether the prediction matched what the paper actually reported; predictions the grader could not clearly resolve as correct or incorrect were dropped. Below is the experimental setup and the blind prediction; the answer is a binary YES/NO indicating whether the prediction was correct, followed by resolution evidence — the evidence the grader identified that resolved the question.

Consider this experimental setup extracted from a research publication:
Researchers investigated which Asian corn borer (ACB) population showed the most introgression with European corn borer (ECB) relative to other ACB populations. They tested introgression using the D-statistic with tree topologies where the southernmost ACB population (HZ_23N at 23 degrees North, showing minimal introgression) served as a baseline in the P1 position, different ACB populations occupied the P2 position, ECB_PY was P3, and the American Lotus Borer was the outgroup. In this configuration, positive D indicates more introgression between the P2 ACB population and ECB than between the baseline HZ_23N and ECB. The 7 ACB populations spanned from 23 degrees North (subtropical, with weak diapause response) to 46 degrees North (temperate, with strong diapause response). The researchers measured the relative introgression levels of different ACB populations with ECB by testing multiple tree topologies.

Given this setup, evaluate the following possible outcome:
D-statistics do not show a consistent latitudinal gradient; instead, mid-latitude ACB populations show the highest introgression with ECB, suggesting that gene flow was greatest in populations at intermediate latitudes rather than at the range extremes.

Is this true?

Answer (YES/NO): NO